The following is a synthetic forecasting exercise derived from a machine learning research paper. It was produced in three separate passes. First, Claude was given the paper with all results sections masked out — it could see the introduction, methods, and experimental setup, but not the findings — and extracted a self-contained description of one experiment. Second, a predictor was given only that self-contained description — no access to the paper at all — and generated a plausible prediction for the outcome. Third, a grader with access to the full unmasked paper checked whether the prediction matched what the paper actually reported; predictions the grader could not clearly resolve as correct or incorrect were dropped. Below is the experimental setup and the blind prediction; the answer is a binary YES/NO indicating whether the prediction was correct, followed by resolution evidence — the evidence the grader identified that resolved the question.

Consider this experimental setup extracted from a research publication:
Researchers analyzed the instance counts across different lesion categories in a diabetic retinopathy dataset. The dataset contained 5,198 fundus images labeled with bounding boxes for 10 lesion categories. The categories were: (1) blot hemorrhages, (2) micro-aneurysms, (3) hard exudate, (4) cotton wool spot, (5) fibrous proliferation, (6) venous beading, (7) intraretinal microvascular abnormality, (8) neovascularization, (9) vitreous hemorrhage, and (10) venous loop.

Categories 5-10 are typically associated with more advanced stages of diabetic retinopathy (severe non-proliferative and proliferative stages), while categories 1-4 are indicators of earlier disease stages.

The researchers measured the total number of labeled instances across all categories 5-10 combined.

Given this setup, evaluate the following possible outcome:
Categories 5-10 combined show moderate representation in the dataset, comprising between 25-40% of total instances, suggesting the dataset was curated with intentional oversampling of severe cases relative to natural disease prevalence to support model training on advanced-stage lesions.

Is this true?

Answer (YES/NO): NO